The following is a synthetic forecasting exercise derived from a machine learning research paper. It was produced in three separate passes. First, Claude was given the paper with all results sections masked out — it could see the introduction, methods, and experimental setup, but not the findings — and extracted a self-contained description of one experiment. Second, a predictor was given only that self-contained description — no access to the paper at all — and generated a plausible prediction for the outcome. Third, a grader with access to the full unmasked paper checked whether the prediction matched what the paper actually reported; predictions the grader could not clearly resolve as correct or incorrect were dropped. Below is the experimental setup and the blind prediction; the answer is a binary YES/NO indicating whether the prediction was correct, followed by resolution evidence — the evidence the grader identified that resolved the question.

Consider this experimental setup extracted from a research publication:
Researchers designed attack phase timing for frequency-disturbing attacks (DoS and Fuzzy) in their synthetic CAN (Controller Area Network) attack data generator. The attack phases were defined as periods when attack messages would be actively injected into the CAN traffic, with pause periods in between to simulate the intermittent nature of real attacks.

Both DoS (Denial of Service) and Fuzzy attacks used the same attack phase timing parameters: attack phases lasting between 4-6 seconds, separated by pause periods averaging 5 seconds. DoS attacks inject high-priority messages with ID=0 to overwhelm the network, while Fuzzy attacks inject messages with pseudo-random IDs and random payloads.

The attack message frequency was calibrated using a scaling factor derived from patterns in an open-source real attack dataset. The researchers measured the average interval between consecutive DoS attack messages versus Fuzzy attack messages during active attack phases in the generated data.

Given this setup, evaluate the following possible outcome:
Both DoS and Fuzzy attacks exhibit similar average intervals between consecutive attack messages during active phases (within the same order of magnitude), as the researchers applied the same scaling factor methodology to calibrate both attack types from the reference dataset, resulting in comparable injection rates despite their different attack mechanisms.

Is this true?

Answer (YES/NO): YES